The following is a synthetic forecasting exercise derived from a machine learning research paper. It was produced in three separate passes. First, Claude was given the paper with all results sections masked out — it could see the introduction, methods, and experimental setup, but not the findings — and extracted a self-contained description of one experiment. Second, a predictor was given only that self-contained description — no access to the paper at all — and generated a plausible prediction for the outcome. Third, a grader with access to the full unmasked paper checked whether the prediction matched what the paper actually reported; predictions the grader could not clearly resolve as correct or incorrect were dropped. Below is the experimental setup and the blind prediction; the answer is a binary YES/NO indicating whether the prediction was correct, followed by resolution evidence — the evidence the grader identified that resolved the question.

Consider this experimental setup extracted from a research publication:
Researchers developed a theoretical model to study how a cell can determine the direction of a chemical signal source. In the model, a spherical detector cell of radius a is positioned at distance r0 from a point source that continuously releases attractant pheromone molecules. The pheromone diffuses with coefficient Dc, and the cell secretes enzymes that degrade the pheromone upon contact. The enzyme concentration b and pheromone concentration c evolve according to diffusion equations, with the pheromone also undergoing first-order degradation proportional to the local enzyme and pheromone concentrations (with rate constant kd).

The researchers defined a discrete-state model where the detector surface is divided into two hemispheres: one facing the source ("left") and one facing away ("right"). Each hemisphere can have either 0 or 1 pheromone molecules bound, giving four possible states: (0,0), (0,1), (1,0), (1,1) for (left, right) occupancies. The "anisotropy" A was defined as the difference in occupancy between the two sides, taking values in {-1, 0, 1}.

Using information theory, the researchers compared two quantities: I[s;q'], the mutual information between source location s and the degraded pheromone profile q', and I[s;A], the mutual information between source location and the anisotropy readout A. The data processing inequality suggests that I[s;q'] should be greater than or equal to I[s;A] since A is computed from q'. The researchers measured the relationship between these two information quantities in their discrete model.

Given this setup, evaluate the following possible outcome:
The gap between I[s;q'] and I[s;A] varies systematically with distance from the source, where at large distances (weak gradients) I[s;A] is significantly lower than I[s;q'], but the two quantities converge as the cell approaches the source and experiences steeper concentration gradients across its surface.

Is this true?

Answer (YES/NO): NO